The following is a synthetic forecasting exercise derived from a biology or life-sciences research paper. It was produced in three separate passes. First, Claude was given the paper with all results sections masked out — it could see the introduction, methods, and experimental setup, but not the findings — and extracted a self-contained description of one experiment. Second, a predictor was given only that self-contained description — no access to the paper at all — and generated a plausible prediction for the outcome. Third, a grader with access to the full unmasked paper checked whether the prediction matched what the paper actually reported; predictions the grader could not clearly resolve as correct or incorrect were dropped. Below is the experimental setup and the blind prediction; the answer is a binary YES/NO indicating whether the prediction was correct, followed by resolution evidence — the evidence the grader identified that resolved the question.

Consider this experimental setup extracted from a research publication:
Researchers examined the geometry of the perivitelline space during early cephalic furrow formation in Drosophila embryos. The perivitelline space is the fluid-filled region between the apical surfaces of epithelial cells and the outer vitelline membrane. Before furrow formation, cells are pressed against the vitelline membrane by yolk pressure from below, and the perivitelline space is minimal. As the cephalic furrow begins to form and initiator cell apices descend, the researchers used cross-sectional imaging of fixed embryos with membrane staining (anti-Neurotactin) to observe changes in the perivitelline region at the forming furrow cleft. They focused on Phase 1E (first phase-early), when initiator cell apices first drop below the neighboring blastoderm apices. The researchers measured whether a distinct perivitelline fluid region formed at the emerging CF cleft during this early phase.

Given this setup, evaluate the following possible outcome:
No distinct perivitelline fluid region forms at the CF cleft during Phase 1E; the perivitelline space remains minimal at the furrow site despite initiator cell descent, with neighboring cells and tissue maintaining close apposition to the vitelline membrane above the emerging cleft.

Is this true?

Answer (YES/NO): NO